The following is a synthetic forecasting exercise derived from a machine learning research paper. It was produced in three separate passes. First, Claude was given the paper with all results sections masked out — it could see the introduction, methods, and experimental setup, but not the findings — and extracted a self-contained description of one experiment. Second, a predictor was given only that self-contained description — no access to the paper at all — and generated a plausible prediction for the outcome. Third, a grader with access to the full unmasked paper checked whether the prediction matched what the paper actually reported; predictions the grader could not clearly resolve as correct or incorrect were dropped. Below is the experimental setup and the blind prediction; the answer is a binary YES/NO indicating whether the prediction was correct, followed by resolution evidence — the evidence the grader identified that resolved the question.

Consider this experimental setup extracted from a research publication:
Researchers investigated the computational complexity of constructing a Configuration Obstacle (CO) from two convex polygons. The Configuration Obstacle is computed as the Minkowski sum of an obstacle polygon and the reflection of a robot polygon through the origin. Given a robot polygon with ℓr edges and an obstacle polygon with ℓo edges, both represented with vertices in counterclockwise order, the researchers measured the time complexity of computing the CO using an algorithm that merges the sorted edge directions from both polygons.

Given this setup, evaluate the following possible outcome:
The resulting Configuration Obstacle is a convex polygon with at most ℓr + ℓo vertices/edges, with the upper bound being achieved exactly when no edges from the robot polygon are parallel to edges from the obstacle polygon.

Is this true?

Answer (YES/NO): YES